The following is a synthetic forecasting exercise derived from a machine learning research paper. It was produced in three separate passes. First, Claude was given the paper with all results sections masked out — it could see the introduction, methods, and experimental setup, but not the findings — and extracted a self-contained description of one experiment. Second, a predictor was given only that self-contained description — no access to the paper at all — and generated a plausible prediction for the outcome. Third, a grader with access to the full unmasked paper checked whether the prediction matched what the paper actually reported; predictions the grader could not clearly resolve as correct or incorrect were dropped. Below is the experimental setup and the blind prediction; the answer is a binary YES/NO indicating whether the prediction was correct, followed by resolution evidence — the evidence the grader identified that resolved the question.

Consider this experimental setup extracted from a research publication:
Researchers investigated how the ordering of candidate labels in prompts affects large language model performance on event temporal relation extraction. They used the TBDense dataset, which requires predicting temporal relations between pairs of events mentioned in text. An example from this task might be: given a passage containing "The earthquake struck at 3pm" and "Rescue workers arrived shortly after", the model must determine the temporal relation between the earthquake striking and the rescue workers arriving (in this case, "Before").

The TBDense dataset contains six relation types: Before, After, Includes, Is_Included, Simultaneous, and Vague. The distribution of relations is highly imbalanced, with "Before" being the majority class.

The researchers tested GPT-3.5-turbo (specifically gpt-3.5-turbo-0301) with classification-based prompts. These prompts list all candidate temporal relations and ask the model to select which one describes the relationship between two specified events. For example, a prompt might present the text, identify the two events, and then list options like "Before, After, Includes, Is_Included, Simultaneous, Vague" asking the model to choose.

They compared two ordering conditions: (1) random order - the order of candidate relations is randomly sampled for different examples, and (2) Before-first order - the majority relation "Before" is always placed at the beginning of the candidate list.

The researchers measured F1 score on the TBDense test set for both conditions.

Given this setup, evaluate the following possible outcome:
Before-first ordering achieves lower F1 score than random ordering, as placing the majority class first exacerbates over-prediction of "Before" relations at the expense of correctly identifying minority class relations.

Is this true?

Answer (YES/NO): YES